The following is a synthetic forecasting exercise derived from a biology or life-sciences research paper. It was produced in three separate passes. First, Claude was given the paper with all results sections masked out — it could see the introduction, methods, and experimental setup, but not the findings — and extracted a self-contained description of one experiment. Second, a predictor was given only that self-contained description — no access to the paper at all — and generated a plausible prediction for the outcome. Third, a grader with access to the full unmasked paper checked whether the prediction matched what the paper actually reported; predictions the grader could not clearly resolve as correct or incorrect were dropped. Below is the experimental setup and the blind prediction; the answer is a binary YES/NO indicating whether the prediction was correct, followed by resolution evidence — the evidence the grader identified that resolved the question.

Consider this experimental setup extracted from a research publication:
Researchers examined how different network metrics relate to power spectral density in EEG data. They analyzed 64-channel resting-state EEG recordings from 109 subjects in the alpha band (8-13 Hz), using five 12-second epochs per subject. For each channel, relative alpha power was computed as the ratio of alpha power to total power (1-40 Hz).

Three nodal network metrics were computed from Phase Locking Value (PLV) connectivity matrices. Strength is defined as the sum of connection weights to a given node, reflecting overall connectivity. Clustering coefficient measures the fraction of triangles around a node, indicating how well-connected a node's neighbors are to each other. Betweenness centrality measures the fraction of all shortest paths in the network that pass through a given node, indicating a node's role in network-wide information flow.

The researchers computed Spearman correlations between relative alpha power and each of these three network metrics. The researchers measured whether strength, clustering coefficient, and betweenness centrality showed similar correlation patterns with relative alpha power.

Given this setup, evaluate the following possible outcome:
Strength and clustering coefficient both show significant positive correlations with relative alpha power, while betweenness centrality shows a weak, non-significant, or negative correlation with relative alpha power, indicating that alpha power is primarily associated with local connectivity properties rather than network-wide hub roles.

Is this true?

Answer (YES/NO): YES